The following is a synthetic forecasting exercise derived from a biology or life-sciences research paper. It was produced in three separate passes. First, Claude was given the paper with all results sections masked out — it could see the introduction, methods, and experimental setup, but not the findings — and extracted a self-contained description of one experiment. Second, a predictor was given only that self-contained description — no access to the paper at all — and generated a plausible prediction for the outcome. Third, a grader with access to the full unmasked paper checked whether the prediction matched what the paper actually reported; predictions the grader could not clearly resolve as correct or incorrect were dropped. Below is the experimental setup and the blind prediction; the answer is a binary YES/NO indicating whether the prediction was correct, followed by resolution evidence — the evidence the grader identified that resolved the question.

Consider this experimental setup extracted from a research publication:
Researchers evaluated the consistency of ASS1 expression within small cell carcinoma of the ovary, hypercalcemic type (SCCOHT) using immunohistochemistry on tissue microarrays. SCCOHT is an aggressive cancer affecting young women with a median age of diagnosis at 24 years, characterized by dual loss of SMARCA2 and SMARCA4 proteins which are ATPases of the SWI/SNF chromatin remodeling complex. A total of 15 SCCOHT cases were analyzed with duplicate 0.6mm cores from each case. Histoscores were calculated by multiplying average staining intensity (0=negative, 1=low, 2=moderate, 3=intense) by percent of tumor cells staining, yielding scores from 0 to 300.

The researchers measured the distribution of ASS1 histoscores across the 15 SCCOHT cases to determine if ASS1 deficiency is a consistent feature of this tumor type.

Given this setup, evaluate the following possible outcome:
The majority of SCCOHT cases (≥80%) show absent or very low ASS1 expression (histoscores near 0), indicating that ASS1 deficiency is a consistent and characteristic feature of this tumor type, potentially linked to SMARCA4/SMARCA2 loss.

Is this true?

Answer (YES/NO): NO